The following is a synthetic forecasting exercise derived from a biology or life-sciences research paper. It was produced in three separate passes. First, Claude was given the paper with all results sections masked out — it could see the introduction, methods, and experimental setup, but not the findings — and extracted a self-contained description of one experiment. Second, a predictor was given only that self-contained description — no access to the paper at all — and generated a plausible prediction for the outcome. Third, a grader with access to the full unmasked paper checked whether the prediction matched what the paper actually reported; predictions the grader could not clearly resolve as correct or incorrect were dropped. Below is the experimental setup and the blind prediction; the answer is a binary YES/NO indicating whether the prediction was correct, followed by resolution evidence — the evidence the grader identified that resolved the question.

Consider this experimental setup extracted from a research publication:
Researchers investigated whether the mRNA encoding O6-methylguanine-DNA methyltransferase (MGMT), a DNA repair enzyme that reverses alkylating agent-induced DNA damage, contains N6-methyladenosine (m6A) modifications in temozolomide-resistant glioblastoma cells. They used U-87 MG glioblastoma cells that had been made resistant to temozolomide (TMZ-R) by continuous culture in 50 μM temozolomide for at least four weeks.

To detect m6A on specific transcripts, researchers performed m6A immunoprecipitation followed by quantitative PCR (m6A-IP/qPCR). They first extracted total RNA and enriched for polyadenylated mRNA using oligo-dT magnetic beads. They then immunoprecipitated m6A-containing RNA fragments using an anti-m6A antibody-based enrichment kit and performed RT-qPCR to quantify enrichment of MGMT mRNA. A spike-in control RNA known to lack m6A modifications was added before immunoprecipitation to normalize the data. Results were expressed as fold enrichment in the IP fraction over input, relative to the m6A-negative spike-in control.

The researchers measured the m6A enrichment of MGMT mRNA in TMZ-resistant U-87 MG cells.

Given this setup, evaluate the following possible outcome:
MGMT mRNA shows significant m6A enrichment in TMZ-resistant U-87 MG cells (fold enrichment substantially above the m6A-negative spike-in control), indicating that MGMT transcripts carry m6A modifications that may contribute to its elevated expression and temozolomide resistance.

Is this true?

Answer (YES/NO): YES